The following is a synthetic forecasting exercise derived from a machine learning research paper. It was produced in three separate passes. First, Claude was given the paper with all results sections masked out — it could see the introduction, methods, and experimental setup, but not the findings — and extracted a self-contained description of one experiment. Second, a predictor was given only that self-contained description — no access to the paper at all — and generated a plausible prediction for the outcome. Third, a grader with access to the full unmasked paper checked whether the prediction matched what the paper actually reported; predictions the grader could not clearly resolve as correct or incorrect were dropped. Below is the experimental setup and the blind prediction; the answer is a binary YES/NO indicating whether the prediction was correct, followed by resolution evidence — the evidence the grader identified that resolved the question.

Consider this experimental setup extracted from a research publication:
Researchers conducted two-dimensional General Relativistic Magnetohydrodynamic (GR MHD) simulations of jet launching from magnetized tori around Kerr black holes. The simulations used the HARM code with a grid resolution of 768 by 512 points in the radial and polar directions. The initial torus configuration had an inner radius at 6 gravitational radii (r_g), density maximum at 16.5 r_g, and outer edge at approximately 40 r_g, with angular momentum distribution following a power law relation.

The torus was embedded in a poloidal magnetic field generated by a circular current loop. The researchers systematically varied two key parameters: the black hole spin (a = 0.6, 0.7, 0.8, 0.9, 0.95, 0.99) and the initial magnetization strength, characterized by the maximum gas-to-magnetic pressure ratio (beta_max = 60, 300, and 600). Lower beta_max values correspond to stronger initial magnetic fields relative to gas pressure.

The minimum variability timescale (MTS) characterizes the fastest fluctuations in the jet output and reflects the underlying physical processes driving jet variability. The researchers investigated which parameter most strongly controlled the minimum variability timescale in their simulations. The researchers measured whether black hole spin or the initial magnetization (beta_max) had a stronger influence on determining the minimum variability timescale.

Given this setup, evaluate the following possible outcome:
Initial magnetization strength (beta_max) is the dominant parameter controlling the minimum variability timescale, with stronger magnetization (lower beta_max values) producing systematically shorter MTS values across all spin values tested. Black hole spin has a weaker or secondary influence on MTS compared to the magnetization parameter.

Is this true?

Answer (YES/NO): NO